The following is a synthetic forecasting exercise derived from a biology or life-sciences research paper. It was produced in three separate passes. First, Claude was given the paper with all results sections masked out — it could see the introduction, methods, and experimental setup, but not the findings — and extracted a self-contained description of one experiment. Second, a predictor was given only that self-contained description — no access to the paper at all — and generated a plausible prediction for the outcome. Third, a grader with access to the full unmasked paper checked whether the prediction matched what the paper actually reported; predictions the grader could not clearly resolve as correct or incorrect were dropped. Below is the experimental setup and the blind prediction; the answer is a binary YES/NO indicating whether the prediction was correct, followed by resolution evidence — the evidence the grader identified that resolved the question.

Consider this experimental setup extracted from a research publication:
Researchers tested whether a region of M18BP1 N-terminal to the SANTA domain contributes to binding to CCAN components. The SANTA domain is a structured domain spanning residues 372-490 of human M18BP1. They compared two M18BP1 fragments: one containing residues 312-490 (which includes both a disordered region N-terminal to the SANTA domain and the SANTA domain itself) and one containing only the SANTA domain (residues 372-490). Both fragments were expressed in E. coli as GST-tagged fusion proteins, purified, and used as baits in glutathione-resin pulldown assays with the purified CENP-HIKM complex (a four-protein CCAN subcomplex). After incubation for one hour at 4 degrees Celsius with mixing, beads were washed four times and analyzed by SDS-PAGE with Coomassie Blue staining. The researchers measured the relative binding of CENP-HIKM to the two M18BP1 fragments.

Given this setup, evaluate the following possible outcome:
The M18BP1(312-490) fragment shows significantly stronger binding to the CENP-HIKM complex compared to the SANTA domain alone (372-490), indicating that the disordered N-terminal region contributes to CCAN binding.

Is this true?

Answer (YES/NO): YES